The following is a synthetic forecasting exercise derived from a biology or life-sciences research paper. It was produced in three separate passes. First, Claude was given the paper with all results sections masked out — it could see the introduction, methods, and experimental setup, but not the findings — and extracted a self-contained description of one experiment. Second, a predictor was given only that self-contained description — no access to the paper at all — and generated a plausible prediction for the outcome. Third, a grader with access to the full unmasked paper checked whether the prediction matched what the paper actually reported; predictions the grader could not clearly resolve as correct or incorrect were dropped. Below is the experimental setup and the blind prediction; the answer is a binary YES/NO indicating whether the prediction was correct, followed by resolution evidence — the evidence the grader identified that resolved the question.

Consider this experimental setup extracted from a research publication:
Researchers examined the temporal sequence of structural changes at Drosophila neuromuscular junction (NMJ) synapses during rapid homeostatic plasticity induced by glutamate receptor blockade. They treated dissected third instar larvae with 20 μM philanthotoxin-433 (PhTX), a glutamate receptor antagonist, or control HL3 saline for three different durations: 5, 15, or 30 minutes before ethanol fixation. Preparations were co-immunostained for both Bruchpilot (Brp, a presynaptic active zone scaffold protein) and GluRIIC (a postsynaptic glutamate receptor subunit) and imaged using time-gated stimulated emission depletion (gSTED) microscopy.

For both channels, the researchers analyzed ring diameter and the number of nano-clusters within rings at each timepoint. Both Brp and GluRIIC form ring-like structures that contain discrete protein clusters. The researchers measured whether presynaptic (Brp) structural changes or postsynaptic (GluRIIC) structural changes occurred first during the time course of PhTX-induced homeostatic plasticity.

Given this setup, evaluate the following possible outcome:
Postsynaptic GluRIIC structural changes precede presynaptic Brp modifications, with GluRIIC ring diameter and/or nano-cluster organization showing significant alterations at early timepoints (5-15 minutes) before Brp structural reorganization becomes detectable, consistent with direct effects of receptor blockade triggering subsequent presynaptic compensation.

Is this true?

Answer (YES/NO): YES